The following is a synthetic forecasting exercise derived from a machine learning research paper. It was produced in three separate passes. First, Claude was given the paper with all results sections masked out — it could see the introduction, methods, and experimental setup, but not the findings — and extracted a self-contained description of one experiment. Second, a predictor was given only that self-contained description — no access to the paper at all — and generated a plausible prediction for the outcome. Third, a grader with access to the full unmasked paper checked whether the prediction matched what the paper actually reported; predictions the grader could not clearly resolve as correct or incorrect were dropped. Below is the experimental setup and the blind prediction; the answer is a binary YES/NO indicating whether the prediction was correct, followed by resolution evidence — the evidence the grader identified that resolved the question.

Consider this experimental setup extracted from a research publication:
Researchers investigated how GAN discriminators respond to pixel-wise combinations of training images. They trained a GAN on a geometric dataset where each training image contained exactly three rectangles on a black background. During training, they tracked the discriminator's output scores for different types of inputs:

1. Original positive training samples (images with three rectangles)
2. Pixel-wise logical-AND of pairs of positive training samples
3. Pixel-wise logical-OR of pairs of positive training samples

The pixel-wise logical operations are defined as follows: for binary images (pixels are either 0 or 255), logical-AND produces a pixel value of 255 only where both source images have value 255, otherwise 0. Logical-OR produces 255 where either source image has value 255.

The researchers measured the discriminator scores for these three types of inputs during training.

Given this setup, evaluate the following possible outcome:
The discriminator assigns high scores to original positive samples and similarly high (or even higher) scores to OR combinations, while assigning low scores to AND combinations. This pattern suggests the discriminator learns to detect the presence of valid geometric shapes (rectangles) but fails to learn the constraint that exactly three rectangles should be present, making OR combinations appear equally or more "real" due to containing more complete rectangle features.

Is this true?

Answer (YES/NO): NO